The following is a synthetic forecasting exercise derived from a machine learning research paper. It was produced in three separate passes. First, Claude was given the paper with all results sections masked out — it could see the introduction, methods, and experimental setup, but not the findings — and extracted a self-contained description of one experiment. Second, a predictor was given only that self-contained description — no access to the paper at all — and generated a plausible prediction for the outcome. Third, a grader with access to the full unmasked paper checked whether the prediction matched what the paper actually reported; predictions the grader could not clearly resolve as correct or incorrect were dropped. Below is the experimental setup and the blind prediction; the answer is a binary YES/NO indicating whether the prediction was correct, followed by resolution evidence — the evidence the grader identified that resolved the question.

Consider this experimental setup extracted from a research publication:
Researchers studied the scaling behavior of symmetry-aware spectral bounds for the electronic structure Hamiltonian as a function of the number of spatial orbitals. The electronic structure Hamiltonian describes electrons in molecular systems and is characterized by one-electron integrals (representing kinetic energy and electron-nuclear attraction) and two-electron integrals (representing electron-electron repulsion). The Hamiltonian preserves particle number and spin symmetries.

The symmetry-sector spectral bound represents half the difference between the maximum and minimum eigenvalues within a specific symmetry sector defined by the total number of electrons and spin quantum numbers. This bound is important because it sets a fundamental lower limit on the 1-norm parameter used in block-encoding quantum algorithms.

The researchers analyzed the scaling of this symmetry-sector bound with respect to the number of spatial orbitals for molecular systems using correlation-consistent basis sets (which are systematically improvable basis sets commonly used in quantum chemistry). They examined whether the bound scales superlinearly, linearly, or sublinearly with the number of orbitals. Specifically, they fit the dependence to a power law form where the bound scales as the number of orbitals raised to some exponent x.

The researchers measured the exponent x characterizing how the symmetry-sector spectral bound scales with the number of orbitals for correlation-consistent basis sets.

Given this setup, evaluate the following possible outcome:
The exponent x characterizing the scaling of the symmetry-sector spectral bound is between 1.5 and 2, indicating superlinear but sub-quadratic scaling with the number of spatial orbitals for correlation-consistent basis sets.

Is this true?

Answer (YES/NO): NO